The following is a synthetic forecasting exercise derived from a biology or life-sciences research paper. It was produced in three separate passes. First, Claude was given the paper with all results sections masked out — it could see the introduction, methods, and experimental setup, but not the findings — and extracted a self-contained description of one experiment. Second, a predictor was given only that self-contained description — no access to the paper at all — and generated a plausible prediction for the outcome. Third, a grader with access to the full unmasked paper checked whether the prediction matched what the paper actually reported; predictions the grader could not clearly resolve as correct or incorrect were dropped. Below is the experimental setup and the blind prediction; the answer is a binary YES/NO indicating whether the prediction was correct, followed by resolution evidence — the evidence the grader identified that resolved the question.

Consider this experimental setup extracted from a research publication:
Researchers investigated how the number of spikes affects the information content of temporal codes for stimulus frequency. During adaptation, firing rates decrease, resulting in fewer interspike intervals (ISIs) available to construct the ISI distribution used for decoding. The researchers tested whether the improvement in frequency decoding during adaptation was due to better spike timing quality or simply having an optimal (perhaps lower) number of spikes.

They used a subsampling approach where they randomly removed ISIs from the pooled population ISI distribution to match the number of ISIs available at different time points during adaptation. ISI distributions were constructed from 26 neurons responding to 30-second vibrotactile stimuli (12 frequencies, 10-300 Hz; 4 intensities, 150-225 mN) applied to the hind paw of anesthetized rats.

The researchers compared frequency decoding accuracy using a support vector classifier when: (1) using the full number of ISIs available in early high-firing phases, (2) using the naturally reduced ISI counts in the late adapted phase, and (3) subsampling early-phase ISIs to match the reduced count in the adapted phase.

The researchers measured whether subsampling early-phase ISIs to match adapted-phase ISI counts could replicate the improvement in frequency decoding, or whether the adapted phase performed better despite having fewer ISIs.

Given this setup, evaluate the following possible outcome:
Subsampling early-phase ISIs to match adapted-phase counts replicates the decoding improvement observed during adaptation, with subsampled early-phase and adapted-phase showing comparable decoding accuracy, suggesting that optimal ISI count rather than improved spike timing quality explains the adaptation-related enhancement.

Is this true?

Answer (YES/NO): NO